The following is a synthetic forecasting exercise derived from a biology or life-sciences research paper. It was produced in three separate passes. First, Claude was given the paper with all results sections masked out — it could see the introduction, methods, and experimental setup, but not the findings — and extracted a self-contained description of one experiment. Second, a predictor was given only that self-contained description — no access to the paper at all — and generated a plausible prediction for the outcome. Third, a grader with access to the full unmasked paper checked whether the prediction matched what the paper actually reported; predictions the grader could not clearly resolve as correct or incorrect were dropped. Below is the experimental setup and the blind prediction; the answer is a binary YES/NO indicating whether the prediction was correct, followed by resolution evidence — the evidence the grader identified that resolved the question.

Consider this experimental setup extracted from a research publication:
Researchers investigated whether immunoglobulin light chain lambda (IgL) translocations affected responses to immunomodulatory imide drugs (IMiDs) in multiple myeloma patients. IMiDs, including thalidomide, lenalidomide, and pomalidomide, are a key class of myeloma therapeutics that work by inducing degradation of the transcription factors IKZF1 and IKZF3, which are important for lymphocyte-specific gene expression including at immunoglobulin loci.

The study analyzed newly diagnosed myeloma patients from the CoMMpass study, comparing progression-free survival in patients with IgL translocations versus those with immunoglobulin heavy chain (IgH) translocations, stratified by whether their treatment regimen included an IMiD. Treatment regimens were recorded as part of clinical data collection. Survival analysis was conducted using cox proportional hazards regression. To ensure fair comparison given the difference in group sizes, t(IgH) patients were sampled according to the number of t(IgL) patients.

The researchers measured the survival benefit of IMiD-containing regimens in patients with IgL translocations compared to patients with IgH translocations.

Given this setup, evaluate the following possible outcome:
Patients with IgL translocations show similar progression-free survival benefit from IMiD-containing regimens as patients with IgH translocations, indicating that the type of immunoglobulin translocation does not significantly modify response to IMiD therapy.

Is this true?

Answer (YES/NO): NO